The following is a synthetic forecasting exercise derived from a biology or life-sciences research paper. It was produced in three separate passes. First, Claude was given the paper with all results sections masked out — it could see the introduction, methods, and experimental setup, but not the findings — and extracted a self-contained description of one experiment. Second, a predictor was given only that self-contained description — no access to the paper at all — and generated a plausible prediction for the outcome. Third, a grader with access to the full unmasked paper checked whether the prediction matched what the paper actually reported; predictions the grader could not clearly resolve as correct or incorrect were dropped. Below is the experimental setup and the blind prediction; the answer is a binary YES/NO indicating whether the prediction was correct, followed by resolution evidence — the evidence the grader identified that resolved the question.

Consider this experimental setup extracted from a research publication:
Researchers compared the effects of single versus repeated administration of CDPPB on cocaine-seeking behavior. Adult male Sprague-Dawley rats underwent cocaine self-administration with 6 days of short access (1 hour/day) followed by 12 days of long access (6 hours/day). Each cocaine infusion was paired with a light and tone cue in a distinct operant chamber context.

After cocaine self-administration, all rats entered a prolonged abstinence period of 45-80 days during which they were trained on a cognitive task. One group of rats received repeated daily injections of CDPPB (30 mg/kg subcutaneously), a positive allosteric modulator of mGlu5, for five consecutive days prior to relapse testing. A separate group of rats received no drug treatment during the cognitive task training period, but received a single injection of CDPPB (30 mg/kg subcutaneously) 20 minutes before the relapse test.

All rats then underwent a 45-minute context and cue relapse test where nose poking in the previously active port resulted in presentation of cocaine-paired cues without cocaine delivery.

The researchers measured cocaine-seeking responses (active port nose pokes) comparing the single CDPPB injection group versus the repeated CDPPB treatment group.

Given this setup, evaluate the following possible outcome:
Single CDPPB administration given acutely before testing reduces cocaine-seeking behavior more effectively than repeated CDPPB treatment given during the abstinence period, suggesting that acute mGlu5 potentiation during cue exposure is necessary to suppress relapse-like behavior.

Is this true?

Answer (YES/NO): NO